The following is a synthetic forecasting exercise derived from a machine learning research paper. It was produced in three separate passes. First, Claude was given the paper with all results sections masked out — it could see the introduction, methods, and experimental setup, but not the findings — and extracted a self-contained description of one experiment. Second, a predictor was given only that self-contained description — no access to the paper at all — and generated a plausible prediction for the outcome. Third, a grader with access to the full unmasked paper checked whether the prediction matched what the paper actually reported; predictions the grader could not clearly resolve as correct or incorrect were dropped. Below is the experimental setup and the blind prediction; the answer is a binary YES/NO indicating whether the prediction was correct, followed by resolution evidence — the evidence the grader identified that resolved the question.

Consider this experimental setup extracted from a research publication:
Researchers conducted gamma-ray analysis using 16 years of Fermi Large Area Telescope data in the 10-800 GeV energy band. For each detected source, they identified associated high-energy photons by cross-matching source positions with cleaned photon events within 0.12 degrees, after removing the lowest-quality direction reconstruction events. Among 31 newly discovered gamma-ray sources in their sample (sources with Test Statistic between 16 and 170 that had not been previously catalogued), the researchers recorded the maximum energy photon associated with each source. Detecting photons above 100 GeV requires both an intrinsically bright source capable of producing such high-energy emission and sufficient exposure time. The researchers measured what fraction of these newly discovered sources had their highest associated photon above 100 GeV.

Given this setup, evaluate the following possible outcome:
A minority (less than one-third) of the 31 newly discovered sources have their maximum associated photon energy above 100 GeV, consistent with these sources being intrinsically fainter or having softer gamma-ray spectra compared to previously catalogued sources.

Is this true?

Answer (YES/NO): YES